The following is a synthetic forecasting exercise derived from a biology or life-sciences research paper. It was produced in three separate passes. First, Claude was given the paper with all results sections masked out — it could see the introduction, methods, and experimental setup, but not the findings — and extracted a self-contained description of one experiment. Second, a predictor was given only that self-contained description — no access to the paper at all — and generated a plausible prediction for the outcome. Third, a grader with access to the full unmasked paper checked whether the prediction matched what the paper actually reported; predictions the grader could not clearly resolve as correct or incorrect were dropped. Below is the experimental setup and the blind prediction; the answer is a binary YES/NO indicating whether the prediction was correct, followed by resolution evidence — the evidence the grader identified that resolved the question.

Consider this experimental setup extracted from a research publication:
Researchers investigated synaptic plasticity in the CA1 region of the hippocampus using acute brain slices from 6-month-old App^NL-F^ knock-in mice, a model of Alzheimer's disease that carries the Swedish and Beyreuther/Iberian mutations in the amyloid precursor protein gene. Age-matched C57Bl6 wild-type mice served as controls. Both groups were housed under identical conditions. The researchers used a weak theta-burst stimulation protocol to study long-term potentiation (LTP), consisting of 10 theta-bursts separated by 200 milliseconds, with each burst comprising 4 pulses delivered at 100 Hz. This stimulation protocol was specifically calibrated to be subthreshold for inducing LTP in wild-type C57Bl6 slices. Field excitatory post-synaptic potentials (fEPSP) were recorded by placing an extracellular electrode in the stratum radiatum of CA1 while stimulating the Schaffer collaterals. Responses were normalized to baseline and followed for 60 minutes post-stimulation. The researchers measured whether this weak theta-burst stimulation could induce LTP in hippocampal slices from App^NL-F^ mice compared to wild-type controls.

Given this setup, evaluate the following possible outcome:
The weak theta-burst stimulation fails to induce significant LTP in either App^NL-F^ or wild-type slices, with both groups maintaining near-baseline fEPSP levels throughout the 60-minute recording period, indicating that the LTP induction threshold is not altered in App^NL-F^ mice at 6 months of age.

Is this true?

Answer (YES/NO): NO